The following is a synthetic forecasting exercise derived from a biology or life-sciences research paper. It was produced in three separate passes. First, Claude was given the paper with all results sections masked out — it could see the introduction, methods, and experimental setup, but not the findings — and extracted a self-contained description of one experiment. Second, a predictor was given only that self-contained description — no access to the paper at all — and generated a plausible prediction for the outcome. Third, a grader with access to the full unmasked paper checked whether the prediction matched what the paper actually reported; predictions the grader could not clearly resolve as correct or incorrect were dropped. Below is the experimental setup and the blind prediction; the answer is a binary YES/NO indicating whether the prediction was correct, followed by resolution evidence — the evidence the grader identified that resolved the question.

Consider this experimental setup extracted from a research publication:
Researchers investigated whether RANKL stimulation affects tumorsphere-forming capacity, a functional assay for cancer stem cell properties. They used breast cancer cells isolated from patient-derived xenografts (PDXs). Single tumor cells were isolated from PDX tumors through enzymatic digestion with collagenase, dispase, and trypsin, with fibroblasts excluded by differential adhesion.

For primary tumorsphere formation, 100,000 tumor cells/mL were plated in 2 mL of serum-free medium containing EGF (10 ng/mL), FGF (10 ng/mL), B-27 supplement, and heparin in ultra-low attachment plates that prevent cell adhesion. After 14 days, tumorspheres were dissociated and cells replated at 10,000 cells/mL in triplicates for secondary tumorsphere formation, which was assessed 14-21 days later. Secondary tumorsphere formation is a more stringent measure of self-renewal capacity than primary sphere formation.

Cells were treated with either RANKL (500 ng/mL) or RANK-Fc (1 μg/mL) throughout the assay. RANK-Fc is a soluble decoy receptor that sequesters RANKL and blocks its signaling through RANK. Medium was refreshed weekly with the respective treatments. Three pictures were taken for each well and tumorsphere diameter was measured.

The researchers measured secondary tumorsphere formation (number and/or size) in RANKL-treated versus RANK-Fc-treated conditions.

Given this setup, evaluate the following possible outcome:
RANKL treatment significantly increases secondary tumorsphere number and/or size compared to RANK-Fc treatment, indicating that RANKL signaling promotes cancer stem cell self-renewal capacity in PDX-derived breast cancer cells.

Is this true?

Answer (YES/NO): YES